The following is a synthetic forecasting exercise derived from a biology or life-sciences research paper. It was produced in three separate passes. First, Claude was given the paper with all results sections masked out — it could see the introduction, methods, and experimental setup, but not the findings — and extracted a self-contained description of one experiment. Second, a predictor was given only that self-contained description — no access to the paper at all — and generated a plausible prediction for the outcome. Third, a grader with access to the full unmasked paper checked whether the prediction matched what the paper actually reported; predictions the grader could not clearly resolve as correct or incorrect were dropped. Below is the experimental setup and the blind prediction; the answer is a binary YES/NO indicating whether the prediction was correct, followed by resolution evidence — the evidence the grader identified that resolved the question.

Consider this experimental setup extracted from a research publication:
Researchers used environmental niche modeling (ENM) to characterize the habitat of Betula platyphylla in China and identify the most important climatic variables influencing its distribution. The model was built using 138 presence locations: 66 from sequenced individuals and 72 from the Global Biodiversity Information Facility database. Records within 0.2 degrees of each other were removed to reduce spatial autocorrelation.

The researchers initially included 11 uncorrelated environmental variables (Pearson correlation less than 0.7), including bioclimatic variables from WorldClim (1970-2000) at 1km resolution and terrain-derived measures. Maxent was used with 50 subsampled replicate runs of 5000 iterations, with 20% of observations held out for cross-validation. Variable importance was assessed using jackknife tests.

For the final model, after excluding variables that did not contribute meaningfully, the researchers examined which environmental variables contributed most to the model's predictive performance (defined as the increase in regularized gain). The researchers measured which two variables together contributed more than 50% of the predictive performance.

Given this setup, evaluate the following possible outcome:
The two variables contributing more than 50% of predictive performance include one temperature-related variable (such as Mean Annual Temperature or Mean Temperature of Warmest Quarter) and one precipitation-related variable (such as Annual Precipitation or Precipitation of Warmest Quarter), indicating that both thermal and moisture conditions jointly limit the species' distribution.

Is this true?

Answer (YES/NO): YES